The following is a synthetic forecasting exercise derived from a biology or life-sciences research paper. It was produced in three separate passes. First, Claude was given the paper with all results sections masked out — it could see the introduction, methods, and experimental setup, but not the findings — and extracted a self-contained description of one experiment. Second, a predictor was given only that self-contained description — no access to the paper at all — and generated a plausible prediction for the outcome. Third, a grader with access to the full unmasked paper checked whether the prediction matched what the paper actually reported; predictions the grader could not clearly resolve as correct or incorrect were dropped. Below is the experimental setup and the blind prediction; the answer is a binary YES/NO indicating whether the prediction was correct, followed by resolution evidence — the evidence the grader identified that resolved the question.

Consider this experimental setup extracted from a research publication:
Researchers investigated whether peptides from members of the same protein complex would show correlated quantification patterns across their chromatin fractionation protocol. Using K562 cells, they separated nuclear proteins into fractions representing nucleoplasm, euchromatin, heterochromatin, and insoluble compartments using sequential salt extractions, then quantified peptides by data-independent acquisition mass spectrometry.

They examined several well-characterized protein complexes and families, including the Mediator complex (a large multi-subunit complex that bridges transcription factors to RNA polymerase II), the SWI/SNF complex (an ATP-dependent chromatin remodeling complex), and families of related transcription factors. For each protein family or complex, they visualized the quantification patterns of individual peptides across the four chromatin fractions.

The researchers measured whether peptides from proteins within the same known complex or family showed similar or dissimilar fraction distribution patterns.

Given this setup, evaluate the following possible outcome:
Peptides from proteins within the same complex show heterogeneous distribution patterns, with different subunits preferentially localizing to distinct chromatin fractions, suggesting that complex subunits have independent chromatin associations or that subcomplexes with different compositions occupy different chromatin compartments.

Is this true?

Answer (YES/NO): NO